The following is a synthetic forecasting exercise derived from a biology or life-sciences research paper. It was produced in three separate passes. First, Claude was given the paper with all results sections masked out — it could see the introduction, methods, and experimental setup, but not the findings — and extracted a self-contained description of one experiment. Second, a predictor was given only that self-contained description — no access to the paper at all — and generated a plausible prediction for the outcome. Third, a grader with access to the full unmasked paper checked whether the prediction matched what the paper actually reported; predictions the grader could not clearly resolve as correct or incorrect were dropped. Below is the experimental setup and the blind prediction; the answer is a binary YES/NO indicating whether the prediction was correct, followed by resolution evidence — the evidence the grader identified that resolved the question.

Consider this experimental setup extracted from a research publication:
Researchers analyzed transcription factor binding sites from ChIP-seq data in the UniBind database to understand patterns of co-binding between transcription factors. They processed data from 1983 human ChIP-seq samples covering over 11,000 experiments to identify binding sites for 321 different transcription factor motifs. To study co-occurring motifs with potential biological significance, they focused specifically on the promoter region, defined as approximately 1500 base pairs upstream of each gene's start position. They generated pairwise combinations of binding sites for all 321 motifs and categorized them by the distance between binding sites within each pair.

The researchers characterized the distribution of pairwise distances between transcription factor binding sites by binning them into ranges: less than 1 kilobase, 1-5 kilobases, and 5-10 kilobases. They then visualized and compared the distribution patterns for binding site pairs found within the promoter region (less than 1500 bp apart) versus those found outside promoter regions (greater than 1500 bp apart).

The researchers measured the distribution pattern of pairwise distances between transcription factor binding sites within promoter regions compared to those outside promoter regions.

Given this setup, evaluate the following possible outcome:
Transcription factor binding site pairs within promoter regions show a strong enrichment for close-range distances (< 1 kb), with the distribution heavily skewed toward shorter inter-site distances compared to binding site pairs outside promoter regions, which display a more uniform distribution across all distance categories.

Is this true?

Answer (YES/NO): YES